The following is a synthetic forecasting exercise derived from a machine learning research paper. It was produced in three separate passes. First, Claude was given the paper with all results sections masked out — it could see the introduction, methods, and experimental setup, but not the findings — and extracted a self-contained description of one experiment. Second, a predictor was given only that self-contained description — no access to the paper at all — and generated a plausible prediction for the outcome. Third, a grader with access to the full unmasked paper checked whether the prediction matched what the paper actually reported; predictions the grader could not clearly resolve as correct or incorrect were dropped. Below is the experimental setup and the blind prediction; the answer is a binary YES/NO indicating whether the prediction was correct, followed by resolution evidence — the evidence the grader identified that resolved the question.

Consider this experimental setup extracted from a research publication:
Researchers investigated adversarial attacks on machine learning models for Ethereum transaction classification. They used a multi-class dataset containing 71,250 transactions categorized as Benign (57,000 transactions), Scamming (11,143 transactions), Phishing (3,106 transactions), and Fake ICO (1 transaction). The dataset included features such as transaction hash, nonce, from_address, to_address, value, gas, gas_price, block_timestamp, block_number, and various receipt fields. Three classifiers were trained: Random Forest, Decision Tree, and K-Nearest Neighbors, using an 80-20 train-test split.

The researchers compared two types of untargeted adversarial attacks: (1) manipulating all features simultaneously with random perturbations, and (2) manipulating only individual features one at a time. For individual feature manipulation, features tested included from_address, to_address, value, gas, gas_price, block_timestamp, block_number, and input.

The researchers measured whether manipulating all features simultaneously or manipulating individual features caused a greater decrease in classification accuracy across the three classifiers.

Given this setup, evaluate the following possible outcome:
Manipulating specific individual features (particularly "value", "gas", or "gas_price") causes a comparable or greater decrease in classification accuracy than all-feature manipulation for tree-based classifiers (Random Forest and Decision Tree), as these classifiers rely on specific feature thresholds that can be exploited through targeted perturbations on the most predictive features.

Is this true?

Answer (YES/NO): YES